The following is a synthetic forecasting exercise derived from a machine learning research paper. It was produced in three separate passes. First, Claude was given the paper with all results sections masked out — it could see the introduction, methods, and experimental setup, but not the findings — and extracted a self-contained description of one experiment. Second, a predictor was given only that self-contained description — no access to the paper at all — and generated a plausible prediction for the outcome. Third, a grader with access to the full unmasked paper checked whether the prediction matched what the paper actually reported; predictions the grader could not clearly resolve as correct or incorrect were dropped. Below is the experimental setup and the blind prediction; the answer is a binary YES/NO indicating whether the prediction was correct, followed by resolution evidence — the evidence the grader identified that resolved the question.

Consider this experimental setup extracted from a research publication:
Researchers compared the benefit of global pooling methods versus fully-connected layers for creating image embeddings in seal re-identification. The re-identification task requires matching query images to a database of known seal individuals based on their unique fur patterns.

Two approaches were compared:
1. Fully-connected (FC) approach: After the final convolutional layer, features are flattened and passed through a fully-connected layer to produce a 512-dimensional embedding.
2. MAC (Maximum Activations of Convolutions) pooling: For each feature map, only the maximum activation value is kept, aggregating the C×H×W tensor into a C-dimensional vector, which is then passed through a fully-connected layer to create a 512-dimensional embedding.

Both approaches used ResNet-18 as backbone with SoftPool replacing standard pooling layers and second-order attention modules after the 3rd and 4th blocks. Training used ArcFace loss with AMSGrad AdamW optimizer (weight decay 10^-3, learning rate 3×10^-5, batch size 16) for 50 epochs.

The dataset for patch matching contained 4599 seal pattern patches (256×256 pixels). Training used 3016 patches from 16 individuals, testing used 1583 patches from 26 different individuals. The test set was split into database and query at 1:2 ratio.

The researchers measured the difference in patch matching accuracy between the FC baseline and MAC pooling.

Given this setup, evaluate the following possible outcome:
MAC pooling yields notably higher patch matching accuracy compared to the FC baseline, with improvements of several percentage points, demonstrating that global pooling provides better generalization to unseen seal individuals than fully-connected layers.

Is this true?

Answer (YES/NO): YES